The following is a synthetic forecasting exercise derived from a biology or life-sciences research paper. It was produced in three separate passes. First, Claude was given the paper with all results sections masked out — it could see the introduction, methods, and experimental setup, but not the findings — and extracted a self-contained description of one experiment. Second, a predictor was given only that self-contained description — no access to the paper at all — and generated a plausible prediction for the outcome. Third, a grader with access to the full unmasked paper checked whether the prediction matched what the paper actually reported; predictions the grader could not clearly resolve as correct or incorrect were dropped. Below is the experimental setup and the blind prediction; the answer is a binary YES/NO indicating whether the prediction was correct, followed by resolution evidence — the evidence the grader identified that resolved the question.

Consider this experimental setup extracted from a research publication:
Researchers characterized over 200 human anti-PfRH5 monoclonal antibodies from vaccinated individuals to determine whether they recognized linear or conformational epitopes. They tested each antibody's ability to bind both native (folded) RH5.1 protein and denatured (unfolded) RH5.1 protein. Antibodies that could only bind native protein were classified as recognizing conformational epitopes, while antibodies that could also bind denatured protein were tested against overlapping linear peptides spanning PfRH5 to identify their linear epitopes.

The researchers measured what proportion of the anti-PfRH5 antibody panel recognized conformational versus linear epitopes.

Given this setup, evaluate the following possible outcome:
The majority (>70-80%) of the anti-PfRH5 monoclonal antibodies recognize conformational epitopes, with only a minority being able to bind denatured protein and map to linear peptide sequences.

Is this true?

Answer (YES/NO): YES